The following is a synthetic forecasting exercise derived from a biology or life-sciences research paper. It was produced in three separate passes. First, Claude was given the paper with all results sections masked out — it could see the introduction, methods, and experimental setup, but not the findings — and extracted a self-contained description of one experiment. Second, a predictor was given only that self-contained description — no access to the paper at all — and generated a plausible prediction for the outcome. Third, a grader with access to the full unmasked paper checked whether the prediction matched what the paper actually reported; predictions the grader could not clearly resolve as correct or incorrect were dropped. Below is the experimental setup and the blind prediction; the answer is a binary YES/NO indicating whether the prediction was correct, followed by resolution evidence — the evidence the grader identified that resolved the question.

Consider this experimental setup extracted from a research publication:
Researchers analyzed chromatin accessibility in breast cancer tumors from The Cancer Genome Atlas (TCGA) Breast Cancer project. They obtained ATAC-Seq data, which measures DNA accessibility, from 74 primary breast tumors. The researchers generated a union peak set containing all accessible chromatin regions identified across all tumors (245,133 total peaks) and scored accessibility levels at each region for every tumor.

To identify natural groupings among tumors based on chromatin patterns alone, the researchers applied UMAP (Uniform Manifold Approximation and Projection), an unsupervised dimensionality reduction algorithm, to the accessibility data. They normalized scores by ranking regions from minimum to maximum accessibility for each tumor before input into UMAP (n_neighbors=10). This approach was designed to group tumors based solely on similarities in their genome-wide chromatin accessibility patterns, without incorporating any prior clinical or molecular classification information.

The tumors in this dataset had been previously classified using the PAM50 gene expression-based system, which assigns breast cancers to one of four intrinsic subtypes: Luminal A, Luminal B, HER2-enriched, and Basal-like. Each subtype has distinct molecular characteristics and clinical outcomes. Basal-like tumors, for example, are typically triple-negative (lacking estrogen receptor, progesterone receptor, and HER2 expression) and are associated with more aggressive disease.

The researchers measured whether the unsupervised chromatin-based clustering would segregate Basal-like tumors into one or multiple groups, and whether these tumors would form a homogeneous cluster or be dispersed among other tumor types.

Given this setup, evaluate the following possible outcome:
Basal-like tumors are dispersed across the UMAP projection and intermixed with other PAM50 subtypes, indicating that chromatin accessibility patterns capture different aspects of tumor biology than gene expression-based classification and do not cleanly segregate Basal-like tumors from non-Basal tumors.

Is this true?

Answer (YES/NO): NO